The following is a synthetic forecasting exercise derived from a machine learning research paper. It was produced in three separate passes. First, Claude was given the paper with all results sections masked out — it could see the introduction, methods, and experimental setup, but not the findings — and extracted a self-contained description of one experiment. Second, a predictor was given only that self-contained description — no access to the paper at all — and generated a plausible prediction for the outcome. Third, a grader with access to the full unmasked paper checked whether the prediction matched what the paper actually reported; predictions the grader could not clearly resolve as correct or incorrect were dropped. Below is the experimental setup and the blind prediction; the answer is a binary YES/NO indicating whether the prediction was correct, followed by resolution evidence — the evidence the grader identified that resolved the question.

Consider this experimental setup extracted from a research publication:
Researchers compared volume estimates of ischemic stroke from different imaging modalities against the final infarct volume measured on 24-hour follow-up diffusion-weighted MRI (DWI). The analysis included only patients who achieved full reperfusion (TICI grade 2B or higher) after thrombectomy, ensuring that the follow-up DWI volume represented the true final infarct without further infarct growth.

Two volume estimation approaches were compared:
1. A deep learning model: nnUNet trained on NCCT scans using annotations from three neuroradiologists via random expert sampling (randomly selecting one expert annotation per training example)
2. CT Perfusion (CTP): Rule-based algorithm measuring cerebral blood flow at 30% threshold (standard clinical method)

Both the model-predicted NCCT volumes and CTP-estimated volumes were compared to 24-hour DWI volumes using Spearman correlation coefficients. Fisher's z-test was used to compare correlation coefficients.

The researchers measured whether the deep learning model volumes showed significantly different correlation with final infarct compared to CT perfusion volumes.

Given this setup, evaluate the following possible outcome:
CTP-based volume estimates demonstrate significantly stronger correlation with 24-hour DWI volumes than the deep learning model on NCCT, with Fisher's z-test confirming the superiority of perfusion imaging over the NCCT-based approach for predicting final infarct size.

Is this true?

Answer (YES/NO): NO